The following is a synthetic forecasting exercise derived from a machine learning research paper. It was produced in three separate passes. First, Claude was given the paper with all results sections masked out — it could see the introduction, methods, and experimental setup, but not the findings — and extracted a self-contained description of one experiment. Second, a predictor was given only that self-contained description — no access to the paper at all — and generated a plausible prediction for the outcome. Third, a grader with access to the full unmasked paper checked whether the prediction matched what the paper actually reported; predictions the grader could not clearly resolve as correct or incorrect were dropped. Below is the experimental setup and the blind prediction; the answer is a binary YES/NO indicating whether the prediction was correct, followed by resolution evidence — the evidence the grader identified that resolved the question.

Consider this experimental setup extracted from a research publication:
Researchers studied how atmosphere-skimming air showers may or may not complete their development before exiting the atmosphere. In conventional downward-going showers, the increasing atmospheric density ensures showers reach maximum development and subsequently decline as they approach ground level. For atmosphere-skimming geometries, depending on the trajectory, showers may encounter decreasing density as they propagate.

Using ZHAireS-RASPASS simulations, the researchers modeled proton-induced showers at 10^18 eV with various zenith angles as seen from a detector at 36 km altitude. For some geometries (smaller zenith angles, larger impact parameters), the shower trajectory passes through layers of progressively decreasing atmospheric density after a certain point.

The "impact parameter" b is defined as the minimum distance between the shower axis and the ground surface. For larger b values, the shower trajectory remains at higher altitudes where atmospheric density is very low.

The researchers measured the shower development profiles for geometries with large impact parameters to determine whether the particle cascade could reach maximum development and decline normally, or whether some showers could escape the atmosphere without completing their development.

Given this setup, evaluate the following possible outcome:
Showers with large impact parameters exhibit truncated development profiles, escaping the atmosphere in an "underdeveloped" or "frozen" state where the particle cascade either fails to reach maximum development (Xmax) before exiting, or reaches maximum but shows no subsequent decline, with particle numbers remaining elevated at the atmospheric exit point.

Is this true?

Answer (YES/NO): YES